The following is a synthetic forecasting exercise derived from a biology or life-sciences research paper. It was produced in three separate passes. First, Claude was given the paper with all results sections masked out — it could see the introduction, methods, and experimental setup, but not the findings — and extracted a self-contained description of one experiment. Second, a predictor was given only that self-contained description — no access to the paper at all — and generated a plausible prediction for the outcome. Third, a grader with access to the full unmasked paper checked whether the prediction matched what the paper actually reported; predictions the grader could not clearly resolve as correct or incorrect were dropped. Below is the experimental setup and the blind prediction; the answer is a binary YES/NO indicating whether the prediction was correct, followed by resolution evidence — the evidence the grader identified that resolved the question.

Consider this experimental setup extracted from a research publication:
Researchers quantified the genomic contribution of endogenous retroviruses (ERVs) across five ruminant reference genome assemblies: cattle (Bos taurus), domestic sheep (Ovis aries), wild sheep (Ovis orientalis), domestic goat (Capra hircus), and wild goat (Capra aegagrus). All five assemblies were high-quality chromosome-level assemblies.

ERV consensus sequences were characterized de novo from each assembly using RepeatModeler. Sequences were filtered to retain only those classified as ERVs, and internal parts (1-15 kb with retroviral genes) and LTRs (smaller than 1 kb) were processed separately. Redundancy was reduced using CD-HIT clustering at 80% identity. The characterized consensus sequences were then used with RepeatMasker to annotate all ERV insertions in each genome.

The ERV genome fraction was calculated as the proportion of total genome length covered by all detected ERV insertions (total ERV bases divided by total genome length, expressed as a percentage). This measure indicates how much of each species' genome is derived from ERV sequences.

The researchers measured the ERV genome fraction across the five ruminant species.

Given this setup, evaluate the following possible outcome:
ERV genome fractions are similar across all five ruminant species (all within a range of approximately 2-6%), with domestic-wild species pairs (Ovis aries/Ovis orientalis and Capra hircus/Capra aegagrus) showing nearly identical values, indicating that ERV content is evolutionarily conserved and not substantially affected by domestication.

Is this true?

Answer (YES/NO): NO